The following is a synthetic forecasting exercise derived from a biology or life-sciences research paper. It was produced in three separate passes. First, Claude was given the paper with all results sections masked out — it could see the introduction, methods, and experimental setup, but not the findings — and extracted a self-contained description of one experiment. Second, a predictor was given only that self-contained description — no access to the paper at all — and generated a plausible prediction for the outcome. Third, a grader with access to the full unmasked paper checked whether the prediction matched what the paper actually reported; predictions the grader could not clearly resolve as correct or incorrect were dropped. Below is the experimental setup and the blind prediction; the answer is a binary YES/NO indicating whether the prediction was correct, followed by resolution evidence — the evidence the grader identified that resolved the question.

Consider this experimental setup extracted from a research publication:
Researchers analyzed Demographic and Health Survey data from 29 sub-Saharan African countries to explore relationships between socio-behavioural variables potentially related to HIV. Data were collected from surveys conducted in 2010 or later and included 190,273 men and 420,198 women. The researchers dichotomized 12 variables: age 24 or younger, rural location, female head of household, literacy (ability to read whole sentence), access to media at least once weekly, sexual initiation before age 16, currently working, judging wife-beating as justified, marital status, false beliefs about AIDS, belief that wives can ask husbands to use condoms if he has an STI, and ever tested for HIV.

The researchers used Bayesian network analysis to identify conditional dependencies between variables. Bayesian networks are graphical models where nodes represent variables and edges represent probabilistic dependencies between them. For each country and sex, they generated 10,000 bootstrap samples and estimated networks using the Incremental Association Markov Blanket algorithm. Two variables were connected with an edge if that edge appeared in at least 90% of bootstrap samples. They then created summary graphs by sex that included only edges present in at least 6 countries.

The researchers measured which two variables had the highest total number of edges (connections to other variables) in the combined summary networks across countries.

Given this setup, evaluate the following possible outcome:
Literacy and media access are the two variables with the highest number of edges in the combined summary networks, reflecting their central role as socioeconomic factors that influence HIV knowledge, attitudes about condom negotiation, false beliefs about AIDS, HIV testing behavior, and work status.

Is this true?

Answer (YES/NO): NO